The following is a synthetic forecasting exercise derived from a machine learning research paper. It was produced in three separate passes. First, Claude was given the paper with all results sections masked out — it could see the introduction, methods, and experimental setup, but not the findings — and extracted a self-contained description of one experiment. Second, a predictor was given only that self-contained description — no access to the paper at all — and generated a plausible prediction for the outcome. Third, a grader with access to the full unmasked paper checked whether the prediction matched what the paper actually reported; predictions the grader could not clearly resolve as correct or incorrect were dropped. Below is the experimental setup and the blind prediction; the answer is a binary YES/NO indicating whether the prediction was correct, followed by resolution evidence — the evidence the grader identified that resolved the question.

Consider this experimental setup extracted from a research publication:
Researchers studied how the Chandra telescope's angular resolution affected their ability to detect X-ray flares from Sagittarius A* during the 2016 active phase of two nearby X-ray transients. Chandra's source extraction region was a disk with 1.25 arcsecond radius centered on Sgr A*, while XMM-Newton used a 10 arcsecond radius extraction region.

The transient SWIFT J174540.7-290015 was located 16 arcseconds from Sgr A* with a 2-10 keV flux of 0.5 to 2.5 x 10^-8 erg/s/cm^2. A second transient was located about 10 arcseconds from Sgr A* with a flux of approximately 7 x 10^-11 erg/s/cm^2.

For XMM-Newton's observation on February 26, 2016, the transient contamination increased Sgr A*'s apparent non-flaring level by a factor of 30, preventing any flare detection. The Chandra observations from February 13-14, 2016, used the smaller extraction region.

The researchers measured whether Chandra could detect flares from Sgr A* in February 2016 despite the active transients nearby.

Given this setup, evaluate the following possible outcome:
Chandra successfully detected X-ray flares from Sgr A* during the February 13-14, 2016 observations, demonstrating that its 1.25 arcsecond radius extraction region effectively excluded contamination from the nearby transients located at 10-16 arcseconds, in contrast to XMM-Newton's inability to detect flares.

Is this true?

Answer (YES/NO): YES